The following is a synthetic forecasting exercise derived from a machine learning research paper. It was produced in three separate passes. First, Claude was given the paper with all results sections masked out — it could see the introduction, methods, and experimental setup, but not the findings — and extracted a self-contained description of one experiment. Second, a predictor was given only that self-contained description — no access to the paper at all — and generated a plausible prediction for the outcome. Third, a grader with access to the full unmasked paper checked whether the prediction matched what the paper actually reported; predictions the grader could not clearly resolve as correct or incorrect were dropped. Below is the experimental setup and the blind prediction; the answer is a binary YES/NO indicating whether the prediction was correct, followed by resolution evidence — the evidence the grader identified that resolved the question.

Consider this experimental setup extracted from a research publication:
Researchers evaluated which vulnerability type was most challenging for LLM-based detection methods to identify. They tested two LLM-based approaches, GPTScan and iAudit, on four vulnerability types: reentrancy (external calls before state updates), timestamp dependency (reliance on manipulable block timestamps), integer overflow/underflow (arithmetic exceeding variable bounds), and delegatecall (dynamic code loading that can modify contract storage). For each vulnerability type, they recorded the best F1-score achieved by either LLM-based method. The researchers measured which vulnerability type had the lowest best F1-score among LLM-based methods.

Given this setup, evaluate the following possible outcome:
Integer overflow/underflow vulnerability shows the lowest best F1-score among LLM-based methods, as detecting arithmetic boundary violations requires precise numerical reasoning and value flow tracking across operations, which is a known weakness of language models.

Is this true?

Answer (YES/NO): NO